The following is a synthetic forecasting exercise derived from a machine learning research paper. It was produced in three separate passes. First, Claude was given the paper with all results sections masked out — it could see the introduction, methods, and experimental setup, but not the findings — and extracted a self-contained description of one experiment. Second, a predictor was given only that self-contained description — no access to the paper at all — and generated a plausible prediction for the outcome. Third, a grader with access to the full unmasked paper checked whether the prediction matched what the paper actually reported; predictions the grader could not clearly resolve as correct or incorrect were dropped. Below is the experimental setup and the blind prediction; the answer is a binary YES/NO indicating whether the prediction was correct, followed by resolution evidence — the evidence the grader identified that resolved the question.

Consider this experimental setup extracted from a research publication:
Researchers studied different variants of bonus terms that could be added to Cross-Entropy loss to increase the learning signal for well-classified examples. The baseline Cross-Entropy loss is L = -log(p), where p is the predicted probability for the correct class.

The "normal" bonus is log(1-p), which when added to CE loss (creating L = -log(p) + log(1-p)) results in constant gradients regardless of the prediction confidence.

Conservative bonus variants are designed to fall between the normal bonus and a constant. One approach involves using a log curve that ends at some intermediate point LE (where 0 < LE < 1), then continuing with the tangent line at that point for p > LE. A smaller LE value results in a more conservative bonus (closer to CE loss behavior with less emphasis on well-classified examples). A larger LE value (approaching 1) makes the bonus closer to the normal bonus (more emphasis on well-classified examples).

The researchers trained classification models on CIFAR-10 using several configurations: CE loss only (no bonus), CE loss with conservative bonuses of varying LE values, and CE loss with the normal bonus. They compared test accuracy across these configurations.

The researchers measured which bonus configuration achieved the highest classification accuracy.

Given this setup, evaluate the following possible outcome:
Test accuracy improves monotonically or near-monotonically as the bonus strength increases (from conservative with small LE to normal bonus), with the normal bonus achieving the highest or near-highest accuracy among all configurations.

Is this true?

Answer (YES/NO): NO